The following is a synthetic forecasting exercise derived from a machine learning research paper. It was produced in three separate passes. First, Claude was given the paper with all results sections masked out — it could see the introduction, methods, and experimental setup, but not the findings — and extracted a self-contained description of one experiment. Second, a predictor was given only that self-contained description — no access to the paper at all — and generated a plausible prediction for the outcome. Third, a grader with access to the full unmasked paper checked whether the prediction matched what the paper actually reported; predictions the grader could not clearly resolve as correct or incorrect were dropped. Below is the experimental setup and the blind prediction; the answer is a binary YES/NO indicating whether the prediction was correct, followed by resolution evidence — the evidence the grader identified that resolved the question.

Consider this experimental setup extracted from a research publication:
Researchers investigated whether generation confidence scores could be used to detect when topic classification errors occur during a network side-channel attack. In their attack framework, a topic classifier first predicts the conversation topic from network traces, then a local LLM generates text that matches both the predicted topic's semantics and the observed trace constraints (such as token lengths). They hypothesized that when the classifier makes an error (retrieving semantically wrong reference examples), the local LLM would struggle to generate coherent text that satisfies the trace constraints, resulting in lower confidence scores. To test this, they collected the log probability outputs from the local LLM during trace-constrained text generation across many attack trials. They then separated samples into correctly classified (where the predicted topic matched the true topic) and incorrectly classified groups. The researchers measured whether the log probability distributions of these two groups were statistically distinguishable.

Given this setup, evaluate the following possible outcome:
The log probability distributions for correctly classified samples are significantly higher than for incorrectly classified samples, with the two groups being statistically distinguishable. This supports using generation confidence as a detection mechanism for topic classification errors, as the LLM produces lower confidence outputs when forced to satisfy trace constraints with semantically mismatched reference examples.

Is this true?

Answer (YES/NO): YES